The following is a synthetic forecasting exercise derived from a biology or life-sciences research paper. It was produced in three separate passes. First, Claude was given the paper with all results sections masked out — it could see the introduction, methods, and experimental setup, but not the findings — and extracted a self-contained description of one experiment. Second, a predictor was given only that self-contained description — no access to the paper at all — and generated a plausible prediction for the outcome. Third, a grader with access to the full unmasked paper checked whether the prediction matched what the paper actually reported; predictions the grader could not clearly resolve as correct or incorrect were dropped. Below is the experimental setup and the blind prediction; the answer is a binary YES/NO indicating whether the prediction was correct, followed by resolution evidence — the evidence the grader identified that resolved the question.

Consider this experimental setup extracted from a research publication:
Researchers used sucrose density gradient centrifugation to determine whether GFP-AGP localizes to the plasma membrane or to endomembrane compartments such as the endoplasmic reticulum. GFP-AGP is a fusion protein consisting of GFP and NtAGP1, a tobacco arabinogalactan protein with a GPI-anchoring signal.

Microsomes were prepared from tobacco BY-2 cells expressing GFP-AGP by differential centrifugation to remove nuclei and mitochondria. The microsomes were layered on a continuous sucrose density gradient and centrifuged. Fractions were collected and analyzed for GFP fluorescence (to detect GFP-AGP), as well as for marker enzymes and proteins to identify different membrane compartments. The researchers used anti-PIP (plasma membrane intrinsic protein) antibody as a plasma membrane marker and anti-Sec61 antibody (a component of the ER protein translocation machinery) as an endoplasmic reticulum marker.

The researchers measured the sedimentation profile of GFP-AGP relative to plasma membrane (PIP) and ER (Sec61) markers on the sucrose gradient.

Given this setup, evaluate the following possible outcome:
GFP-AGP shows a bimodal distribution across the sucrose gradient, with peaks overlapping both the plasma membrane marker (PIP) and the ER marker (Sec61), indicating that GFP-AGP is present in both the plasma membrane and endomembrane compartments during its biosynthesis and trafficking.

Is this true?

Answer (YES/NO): NO